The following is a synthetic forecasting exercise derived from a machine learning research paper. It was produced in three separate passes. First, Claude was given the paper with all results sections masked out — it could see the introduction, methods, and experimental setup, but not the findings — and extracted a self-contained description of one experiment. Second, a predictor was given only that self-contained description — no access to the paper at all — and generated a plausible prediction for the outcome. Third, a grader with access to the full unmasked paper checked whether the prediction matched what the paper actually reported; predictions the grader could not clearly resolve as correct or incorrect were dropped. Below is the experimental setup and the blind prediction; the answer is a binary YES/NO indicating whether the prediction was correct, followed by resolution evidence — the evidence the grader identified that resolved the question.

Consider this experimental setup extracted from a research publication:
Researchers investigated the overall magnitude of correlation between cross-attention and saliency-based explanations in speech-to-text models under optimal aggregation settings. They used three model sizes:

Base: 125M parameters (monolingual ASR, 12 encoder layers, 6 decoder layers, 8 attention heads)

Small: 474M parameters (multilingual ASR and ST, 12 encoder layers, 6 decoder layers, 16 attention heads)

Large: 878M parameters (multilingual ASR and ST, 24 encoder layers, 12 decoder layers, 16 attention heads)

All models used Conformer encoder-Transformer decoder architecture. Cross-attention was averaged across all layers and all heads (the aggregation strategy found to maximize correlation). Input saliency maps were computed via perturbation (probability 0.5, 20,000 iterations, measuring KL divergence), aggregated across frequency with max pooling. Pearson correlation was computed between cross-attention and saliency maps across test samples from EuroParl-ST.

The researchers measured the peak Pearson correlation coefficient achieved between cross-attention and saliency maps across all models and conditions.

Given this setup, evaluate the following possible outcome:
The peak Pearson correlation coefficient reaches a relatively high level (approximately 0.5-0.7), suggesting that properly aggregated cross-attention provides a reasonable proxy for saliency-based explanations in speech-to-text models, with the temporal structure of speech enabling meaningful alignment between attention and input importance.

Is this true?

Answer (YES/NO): YES